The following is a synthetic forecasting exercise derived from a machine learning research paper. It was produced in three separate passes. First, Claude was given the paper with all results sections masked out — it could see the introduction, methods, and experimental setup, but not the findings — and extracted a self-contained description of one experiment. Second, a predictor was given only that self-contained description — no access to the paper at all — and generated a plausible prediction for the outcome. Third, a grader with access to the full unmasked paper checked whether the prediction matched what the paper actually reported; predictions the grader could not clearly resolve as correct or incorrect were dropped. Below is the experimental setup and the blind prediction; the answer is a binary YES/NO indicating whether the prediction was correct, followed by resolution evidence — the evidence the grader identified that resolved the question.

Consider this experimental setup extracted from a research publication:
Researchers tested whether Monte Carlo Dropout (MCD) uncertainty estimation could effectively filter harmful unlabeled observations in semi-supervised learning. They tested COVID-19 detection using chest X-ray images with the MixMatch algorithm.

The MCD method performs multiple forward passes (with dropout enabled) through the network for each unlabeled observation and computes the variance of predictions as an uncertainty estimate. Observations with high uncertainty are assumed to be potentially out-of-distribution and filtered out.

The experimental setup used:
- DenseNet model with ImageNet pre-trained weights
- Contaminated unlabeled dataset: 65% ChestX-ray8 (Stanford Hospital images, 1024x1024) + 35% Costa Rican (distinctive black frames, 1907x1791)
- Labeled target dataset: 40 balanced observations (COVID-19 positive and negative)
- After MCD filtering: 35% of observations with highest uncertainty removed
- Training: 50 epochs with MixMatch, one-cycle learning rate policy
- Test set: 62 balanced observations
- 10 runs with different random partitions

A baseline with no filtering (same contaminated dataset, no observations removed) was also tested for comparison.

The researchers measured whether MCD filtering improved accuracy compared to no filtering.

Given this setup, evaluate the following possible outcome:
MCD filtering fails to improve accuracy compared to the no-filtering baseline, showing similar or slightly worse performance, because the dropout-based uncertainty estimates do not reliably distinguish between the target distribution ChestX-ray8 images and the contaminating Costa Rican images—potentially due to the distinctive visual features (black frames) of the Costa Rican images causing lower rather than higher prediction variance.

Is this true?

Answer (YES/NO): YES